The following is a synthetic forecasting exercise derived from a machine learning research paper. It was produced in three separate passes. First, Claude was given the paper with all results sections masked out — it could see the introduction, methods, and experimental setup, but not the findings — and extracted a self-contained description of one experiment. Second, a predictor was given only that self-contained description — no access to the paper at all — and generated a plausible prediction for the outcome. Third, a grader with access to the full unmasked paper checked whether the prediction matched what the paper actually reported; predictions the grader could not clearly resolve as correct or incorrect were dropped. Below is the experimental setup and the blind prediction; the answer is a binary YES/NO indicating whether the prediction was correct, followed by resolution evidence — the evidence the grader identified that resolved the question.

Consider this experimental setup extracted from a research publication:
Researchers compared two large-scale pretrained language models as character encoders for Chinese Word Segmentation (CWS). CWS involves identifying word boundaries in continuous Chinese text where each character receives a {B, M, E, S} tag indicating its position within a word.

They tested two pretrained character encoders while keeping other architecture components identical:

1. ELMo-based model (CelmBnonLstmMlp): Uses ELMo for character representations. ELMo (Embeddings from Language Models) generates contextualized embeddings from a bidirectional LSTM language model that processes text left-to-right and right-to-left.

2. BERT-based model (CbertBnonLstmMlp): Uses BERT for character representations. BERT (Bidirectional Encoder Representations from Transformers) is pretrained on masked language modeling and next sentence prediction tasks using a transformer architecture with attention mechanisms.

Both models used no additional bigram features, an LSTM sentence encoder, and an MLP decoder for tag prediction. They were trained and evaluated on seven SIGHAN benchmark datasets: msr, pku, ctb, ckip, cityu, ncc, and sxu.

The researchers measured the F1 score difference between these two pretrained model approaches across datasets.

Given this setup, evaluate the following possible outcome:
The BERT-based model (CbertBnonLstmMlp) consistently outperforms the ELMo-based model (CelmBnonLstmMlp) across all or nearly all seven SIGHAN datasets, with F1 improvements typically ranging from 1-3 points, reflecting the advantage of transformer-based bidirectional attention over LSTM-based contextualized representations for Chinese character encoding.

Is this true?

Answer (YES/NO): NO